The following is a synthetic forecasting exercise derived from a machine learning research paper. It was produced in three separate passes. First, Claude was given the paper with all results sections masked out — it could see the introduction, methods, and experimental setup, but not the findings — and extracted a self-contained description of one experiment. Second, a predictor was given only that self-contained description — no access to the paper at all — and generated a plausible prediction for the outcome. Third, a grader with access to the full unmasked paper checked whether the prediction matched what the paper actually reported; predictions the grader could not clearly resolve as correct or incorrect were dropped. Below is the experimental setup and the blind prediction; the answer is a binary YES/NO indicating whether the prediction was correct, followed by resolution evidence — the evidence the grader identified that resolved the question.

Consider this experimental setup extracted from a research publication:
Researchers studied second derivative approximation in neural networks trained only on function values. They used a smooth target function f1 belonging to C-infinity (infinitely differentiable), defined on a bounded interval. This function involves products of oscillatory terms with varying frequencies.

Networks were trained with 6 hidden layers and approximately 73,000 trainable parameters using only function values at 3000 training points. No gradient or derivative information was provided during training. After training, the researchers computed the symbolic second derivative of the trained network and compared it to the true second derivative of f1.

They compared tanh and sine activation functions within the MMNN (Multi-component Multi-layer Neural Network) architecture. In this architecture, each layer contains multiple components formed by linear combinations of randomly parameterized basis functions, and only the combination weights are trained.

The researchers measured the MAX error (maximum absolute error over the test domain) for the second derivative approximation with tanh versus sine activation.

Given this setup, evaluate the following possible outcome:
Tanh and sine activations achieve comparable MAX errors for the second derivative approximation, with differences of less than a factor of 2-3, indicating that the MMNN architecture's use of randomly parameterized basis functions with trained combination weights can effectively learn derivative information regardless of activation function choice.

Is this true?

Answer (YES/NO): NO